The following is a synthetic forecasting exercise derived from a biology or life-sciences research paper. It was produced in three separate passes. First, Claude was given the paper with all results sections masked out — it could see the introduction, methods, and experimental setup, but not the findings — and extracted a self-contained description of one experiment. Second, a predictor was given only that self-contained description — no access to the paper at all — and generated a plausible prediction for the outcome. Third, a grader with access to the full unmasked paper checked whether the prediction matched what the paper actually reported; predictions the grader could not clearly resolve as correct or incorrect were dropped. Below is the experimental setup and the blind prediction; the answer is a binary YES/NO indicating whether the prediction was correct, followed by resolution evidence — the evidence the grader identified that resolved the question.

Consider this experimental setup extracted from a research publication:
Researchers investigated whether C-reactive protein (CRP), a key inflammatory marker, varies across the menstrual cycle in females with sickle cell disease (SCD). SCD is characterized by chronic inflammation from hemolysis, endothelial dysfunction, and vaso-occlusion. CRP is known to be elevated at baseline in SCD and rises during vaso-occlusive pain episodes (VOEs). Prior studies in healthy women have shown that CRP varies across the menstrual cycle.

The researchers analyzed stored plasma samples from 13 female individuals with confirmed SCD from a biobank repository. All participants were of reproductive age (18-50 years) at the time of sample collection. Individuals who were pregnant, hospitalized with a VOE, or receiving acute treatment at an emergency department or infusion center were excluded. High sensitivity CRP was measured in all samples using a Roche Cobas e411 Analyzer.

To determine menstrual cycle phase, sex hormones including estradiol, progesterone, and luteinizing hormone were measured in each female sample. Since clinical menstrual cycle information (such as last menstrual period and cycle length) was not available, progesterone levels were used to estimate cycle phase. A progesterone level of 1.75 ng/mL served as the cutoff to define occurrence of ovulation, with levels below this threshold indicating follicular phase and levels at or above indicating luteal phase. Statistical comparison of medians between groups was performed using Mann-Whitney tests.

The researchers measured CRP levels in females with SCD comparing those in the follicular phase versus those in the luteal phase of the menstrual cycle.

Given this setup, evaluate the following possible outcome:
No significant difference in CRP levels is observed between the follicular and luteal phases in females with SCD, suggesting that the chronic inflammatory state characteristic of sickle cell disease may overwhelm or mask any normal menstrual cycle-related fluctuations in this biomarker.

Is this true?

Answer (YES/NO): NO